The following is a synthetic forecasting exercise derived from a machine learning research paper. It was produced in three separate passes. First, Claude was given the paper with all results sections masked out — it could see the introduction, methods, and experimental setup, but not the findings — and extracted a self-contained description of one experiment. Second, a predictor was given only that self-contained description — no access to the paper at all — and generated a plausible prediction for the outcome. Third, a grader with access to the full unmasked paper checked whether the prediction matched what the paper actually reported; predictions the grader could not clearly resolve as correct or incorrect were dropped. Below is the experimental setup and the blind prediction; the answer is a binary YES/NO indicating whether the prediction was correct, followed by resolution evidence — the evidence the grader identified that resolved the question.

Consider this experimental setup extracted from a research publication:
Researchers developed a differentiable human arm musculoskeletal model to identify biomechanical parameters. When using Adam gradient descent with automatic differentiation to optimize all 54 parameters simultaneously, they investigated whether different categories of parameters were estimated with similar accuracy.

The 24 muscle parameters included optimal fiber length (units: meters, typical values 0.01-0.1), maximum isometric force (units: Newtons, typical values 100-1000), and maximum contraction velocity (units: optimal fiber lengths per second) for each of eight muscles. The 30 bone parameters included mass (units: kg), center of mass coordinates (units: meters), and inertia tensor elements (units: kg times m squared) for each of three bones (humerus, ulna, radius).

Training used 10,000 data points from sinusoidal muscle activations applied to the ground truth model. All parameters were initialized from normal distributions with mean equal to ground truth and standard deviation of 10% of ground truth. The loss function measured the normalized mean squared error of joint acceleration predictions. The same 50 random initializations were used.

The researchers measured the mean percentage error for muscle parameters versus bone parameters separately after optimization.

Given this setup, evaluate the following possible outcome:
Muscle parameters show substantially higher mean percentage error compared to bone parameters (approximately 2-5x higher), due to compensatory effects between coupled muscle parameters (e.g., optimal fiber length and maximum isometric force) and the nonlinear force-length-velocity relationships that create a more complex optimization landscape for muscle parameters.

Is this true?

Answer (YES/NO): NO